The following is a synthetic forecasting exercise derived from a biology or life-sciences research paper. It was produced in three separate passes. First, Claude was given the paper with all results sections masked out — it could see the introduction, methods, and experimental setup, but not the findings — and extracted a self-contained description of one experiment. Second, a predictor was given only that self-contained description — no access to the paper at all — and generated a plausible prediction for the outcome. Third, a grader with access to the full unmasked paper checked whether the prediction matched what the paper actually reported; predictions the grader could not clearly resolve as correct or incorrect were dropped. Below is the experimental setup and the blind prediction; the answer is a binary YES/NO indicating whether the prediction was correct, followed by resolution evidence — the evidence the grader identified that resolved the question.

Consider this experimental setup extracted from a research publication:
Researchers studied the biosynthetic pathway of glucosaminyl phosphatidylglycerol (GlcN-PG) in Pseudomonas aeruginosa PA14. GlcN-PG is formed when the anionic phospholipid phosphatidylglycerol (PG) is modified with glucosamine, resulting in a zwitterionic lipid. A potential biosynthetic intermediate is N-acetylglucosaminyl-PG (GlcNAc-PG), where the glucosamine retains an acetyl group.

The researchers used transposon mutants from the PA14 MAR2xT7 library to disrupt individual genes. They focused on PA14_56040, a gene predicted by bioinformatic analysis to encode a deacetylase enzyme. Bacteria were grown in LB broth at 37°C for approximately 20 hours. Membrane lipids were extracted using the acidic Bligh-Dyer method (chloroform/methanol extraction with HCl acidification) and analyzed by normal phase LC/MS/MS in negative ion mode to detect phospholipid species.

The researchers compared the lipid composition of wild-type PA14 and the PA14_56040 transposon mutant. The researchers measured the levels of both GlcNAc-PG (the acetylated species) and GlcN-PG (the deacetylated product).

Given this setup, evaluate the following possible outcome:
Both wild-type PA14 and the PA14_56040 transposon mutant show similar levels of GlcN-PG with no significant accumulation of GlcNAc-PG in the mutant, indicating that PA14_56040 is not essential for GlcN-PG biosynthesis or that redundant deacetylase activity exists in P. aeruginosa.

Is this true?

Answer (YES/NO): NO